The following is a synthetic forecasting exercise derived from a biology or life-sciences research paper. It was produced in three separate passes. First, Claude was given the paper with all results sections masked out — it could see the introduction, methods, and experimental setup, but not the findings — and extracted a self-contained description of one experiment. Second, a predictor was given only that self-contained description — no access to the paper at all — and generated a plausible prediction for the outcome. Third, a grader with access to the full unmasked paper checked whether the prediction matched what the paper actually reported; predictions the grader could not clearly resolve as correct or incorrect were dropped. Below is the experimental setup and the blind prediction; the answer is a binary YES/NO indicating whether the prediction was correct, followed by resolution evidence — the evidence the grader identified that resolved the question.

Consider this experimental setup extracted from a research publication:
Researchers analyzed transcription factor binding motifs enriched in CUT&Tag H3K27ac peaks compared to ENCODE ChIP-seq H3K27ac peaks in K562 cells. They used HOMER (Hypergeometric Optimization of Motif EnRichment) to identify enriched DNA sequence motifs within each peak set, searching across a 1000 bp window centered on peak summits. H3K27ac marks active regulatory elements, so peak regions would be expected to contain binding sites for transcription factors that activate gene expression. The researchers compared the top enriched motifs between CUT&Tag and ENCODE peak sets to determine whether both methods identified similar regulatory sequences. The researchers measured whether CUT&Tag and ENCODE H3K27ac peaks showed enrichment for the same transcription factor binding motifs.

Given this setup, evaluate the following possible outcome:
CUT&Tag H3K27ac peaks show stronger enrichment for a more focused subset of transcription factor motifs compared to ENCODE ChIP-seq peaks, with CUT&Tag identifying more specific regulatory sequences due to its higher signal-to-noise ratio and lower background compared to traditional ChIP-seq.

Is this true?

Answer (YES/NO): NO